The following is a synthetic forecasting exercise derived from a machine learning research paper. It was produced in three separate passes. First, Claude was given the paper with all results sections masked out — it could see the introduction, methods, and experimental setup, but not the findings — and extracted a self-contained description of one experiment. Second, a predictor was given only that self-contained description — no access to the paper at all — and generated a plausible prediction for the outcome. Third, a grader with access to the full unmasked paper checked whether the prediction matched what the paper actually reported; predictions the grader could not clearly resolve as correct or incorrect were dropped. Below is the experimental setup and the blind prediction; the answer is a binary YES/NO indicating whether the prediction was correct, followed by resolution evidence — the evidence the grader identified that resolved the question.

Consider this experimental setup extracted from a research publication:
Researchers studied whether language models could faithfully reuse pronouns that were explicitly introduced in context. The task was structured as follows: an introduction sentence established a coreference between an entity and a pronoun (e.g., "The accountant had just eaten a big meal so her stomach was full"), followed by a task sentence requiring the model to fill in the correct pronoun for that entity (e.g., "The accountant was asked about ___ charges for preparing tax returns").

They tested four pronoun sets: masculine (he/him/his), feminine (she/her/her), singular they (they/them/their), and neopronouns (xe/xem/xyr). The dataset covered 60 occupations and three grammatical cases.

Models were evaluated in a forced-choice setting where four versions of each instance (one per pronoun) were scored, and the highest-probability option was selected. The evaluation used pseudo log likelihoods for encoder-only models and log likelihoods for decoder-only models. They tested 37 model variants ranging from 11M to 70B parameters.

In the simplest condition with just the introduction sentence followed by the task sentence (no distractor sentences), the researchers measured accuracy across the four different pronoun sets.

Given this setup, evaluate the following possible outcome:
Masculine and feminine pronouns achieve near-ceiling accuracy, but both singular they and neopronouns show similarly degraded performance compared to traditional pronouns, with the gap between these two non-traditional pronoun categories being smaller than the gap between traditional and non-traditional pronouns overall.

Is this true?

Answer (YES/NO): NO